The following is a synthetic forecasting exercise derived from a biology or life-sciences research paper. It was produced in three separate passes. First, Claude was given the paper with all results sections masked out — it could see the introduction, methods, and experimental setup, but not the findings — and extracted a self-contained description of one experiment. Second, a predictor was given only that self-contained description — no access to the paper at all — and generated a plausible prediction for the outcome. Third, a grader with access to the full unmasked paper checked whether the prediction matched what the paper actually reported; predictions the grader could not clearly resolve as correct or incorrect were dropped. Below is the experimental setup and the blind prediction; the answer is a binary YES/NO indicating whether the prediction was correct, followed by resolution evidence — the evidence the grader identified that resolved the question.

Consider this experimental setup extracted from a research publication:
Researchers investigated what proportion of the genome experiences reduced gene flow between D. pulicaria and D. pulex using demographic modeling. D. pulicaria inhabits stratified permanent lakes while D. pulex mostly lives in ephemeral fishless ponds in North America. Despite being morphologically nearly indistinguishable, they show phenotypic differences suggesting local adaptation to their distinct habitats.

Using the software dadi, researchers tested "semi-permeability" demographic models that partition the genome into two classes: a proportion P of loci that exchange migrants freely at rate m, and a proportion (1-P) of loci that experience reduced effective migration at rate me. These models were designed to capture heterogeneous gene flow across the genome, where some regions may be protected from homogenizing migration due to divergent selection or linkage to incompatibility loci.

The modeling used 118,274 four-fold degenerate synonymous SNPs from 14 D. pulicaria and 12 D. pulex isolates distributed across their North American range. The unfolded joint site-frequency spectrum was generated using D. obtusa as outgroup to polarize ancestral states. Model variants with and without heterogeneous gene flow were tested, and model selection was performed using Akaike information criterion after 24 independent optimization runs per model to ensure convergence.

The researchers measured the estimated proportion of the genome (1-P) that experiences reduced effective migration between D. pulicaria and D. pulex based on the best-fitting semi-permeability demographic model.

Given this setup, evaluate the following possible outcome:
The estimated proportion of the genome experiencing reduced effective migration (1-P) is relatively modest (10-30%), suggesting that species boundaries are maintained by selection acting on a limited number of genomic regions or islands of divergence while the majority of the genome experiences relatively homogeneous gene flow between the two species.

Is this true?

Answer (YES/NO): NO